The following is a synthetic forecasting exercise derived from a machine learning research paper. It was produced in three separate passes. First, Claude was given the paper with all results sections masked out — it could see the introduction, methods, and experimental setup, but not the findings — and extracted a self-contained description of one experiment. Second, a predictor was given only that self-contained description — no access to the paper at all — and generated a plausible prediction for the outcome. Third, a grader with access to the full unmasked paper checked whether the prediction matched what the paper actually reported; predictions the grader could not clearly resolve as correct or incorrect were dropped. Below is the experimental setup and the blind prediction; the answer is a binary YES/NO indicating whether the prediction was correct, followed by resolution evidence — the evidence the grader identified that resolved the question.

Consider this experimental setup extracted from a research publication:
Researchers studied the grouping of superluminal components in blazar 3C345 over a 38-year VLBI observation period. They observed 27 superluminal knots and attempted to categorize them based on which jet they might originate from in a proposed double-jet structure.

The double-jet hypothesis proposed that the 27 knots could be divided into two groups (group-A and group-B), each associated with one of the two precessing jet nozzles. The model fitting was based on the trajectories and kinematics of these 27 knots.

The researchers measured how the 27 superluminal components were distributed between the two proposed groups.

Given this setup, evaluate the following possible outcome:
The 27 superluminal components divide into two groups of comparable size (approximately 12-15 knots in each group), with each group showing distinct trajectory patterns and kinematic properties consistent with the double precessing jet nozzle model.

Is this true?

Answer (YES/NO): YES